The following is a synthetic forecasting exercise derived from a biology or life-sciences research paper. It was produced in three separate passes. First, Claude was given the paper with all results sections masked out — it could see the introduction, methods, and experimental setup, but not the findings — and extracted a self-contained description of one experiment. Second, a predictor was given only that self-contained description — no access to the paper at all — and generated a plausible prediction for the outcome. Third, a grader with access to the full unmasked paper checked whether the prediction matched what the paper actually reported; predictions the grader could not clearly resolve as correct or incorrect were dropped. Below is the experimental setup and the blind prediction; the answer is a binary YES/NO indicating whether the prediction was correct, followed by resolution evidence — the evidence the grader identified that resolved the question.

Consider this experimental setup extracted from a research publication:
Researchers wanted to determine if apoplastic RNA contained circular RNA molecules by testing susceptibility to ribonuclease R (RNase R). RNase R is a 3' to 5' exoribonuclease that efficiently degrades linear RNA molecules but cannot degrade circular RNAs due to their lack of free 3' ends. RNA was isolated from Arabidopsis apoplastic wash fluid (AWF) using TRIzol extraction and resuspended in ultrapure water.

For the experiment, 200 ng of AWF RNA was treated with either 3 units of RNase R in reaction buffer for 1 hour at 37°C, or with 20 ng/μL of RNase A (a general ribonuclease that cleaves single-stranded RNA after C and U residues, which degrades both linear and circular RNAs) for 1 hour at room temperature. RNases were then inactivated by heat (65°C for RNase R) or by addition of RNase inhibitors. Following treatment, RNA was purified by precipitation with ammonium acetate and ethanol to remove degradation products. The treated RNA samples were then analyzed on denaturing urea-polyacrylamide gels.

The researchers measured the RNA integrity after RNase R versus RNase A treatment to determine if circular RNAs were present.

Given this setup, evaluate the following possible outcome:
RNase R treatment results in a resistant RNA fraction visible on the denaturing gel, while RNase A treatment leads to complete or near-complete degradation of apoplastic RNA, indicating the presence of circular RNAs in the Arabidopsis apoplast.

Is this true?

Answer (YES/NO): NO